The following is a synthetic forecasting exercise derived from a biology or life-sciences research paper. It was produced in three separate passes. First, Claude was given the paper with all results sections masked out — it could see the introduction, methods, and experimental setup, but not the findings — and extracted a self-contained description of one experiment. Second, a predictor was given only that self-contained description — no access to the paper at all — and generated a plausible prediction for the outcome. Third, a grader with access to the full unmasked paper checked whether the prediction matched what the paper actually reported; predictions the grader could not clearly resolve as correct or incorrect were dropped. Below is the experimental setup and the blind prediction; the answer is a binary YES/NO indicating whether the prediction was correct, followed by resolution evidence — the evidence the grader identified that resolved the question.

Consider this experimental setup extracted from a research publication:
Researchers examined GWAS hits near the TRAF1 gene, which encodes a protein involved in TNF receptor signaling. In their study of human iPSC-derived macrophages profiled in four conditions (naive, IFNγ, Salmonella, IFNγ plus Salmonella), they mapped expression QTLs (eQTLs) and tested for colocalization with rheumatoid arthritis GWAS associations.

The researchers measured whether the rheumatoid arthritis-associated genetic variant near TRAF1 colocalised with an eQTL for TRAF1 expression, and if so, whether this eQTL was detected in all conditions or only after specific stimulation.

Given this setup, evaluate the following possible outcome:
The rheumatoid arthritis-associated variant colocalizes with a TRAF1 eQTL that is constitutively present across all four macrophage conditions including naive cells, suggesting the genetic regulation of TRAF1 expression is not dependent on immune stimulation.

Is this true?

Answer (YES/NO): NO